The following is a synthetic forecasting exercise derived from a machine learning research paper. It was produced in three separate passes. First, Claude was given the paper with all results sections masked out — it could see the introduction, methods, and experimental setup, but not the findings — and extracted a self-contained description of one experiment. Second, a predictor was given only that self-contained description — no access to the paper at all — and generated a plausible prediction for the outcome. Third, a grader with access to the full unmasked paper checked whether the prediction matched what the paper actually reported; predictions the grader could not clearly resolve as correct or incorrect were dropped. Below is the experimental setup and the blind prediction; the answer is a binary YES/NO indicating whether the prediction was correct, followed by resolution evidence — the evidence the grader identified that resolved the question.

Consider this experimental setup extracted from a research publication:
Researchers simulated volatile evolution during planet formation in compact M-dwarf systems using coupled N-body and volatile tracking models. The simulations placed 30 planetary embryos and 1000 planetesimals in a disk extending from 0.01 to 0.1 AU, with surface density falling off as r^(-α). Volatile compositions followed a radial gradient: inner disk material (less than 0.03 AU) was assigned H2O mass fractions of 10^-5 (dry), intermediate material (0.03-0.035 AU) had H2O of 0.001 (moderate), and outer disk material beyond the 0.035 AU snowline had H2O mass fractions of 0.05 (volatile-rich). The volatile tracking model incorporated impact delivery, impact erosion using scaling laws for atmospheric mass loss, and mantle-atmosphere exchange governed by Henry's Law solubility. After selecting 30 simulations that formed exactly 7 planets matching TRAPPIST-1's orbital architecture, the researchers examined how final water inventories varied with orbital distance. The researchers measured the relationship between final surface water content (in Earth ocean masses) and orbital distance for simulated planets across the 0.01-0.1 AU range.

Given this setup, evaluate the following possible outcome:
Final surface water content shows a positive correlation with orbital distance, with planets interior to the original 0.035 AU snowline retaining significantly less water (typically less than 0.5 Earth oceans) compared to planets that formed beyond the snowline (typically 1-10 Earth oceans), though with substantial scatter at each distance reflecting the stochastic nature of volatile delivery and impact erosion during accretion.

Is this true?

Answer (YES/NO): NO